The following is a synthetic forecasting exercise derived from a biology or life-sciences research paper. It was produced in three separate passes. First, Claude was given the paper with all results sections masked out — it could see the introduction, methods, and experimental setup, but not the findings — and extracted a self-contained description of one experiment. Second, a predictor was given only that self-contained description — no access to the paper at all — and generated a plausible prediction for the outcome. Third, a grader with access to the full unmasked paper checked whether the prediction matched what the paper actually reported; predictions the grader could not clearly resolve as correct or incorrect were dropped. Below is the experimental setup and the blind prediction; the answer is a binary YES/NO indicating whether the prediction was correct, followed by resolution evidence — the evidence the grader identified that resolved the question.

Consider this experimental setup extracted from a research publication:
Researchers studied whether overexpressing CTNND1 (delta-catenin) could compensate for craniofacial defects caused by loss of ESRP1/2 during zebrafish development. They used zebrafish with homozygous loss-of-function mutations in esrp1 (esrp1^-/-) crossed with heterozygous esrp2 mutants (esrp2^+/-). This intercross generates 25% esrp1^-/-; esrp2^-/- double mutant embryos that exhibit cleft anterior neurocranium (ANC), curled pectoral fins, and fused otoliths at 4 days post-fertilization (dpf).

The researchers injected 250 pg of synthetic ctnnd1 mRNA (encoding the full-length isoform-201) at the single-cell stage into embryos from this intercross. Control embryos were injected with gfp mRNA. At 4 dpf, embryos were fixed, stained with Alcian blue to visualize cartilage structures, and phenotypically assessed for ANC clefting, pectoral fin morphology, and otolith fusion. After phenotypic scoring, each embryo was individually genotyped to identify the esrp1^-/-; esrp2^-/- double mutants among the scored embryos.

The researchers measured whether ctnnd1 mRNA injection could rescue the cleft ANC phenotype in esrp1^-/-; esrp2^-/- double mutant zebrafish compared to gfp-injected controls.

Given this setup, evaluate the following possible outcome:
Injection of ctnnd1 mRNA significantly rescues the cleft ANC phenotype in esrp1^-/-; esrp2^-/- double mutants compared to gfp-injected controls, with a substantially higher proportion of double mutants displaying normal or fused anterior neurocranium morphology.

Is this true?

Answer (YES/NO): YES